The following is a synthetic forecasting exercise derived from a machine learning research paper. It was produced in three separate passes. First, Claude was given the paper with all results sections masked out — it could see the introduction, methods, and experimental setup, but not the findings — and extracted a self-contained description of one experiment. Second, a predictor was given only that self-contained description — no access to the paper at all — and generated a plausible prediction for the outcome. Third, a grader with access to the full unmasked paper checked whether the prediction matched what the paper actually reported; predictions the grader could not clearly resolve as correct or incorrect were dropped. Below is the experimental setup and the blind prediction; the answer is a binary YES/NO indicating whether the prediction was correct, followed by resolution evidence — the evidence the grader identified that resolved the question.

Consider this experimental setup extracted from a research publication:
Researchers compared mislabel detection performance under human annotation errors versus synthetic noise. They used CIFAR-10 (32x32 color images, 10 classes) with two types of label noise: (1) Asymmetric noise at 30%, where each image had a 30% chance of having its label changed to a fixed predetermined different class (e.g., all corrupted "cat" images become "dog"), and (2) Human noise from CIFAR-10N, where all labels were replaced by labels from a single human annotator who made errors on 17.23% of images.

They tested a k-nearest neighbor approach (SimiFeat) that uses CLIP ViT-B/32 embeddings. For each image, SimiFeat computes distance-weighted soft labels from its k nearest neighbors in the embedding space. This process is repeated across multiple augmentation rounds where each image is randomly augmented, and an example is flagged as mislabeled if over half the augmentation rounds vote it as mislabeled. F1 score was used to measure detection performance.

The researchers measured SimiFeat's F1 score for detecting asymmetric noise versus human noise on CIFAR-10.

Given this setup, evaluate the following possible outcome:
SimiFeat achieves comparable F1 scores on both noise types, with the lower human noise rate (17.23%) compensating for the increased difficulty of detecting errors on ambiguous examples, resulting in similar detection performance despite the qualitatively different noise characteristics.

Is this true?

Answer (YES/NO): YES